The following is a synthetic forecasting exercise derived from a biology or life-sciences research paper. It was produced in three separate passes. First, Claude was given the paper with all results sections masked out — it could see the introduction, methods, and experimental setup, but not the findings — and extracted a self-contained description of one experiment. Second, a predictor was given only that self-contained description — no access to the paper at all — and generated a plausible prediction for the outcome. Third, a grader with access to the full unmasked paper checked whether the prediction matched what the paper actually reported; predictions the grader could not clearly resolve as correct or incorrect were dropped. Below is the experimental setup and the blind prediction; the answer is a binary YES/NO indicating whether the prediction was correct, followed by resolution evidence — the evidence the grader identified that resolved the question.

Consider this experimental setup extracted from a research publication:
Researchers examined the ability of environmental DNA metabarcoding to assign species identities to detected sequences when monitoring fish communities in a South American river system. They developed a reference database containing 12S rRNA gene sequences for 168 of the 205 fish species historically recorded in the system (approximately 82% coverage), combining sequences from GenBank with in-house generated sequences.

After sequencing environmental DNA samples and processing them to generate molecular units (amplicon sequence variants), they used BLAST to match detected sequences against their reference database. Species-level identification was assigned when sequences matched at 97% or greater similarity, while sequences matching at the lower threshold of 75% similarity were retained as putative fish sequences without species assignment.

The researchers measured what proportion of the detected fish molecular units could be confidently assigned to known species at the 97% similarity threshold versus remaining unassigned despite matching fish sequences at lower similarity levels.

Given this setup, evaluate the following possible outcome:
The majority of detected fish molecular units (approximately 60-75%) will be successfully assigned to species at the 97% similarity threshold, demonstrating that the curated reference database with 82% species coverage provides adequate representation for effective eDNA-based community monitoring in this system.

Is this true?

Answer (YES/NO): YES